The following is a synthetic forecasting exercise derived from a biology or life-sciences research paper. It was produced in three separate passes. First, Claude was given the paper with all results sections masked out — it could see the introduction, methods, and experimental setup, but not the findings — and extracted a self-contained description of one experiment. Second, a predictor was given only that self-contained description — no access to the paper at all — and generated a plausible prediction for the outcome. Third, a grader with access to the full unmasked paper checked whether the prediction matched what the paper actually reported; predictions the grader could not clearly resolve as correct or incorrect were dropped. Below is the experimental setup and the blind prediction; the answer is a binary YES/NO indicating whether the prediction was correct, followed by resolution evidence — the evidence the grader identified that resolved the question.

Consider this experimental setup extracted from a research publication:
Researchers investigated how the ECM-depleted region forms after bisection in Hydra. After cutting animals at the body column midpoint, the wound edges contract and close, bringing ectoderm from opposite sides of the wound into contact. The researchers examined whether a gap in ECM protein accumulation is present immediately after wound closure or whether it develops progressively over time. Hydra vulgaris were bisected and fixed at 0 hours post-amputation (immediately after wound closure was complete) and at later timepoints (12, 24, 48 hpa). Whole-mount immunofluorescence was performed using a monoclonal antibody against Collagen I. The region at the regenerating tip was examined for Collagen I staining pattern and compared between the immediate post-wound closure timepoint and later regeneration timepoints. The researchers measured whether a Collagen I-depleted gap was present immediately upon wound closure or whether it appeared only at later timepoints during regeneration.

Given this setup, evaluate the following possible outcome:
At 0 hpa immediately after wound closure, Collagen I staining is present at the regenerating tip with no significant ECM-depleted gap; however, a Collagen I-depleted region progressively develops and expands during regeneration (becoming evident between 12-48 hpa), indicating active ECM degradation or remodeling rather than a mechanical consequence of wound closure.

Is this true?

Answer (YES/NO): NO